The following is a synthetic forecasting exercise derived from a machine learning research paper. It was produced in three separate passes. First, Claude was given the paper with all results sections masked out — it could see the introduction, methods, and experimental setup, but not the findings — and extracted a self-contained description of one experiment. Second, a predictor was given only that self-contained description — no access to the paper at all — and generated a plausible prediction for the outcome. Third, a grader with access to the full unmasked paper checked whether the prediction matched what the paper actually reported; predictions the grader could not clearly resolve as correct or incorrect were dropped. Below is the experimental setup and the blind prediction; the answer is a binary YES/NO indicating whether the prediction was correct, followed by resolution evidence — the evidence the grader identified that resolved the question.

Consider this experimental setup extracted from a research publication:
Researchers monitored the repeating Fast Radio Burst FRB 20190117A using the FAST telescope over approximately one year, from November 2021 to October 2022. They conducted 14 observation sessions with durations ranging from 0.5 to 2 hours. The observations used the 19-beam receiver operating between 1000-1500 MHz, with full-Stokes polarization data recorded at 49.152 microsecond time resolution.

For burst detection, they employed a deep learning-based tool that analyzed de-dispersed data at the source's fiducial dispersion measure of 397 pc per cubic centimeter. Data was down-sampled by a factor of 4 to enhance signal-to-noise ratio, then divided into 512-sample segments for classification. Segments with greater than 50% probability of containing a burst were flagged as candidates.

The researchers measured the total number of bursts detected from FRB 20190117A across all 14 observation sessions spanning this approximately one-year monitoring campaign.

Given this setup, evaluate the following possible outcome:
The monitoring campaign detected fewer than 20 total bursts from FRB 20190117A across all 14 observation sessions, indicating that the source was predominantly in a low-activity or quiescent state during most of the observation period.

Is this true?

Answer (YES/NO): YES